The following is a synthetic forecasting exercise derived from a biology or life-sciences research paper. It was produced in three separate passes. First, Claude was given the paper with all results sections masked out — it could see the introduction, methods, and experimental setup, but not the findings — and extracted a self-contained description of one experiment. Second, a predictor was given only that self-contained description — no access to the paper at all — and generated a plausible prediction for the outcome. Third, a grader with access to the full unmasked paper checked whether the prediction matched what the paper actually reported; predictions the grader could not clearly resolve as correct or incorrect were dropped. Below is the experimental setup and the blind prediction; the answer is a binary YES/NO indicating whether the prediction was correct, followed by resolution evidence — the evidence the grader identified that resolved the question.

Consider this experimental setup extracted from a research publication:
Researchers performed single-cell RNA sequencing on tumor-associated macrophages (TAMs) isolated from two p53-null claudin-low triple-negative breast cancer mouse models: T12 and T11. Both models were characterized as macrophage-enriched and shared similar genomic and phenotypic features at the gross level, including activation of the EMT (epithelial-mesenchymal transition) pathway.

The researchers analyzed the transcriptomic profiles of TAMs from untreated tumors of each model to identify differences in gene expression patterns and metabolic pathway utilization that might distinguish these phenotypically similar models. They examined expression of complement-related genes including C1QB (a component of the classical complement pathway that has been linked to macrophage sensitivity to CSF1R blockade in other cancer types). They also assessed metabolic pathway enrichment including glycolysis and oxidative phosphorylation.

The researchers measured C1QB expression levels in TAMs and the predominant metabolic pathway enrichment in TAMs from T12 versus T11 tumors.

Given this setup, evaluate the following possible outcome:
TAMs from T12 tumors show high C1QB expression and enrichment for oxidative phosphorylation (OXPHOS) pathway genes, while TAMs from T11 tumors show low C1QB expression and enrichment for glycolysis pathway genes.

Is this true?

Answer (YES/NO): NO